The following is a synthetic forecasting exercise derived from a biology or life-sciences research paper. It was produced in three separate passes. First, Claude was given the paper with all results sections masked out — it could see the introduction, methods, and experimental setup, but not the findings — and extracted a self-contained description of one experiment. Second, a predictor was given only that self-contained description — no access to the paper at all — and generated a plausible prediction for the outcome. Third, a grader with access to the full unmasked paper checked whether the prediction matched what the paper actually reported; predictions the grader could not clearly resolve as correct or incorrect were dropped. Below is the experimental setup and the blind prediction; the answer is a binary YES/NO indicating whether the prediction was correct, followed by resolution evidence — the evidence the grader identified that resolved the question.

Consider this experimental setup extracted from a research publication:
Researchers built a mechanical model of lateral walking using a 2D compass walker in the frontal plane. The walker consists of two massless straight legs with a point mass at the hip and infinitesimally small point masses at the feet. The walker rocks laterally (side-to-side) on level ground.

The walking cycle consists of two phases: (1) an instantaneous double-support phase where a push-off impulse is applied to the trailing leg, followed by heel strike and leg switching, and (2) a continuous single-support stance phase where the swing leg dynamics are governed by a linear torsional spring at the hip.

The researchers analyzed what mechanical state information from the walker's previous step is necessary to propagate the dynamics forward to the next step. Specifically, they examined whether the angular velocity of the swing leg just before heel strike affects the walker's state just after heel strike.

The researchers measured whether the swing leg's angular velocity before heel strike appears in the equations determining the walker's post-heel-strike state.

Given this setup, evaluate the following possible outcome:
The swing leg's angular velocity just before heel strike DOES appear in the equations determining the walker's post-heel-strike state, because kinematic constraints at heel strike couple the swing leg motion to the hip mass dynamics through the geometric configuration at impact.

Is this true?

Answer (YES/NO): NO